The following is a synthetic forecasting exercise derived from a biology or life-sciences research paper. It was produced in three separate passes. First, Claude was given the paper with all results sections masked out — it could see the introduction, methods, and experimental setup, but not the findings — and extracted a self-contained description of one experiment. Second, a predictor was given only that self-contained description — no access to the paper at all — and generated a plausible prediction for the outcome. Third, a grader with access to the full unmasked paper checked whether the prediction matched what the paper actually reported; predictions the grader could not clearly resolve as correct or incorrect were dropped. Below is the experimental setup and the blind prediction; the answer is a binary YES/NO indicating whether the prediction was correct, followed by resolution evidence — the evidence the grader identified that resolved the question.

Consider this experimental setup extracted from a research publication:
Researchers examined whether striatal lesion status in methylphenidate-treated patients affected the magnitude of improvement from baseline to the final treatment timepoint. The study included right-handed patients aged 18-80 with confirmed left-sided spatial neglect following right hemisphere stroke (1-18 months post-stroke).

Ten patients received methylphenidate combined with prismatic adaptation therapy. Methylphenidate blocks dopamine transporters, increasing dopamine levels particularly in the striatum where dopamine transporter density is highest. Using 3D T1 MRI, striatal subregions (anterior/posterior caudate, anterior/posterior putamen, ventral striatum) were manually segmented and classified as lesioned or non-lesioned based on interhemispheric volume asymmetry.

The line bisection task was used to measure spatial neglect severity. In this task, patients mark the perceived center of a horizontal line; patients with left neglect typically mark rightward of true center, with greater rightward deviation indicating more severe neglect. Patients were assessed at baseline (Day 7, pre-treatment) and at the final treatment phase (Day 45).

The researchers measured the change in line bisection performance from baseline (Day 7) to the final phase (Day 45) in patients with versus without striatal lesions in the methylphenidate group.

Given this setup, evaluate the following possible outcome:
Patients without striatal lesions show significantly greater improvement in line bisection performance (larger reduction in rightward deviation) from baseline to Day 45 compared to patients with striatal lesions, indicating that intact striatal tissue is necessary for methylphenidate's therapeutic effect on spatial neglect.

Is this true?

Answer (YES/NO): YES